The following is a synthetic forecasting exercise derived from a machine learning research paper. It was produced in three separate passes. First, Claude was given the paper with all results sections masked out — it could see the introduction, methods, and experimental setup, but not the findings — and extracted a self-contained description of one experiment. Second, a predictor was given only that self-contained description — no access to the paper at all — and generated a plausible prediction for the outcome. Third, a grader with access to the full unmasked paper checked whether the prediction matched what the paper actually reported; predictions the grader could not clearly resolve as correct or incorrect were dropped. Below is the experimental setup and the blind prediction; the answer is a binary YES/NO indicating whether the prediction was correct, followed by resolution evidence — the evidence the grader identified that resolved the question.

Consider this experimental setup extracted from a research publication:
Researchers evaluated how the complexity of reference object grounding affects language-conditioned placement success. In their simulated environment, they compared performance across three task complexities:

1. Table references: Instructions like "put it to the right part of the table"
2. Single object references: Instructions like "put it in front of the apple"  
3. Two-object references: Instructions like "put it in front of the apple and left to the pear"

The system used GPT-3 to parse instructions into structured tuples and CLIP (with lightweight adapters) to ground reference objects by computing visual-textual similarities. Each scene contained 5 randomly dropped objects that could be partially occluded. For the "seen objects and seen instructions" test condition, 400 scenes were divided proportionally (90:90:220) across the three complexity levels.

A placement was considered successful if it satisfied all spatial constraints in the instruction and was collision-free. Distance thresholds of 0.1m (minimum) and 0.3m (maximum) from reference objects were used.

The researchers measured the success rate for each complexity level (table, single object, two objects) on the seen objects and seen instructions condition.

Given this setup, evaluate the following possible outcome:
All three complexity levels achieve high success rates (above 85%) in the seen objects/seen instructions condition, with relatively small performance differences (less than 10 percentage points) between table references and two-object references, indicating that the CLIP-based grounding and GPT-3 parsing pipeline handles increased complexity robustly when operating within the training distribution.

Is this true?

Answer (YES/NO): YES